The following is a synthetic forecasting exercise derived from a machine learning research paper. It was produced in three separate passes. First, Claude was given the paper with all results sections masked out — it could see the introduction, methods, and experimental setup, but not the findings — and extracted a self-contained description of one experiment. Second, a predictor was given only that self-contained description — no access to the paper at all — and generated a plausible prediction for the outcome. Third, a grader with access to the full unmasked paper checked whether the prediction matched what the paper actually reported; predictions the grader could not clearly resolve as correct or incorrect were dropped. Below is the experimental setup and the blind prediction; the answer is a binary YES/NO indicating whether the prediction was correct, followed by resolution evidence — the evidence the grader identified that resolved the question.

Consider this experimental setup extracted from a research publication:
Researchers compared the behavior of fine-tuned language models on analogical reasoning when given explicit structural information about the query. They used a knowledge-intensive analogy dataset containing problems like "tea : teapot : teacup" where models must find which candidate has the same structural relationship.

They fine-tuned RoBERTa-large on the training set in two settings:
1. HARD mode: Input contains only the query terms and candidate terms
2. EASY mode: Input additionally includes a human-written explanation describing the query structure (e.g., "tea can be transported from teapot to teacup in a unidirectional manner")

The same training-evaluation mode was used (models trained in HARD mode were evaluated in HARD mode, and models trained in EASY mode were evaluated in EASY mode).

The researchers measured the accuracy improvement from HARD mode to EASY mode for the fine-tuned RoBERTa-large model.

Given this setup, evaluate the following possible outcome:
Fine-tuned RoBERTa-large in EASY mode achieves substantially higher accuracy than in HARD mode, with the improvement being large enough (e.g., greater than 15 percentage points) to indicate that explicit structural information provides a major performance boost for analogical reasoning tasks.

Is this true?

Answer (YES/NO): NO